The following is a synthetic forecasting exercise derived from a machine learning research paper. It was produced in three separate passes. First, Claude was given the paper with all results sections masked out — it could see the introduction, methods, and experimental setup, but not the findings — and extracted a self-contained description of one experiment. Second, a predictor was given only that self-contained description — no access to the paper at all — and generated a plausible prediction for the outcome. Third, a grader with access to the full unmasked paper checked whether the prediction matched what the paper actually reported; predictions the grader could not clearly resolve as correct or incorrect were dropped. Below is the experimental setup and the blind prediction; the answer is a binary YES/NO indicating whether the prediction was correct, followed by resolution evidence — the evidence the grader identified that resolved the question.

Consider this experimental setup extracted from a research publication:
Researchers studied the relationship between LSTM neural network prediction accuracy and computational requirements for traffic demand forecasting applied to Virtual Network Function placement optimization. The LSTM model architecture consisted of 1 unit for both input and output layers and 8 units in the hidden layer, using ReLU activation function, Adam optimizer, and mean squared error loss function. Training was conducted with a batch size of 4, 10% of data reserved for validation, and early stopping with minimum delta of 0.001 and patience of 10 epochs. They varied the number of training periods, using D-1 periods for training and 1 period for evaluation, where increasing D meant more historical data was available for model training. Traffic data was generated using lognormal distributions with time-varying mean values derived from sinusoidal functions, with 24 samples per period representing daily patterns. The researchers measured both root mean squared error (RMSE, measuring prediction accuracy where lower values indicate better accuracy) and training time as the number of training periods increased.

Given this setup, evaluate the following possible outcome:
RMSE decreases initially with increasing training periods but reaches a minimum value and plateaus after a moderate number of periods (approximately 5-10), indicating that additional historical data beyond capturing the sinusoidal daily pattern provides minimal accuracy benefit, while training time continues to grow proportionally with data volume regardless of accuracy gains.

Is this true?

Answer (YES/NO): NO